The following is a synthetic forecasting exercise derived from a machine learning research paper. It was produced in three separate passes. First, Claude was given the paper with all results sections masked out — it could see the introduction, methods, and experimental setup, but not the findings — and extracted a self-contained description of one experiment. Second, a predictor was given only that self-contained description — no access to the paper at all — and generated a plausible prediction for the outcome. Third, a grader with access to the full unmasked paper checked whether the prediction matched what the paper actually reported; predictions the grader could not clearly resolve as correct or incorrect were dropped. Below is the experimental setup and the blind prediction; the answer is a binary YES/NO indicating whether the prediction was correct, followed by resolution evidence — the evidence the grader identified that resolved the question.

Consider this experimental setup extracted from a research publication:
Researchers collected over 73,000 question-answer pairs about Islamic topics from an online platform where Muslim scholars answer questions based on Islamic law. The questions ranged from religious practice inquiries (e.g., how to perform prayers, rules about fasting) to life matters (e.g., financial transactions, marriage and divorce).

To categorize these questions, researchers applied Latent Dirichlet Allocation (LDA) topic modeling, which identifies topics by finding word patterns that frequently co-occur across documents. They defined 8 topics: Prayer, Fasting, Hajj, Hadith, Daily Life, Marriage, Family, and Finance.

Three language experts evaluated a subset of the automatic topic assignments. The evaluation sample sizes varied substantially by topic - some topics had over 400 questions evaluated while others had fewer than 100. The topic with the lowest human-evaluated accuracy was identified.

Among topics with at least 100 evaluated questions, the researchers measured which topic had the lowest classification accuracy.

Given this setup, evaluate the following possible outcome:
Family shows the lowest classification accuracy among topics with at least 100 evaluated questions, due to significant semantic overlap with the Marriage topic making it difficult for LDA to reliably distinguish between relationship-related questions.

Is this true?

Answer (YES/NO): YES